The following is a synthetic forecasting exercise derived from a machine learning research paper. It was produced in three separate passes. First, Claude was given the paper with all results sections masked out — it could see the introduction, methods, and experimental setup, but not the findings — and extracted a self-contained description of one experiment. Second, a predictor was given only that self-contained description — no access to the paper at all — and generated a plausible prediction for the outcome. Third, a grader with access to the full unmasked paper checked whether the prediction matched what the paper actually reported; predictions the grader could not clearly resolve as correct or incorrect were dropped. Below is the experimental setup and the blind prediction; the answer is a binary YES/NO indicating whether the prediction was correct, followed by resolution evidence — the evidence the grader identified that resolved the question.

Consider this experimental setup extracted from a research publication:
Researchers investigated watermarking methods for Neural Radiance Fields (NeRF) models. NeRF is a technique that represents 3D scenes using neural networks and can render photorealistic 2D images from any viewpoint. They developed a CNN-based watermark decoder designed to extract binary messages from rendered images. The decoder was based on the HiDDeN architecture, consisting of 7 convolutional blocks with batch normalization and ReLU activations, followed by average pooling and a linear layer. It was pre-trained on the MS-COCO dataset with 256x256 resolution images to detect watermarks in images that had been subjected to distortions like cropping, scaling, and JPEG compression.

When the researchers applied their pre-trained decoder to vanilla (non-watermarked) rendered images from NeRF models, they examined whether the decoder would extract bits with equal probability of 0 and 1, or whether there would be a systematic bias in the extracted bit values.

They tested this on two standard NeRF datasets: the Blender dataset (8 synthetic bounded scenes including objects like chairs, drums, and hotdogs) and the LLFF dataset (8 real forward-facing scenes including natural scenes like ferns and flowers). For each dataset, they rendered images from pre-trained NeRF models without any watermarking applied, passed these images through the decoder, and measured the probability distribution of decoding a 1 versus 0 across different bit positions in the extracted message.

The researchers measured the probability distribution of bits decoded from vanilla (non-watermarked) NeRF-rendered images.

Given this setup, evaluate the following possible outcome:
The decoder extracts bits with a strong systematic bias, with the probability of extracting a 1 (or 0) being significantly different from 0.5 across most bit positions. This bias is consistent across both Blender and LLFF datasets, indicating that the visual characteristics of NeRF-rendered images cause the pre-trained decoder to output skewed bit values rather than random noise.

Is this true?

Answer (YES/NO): NO